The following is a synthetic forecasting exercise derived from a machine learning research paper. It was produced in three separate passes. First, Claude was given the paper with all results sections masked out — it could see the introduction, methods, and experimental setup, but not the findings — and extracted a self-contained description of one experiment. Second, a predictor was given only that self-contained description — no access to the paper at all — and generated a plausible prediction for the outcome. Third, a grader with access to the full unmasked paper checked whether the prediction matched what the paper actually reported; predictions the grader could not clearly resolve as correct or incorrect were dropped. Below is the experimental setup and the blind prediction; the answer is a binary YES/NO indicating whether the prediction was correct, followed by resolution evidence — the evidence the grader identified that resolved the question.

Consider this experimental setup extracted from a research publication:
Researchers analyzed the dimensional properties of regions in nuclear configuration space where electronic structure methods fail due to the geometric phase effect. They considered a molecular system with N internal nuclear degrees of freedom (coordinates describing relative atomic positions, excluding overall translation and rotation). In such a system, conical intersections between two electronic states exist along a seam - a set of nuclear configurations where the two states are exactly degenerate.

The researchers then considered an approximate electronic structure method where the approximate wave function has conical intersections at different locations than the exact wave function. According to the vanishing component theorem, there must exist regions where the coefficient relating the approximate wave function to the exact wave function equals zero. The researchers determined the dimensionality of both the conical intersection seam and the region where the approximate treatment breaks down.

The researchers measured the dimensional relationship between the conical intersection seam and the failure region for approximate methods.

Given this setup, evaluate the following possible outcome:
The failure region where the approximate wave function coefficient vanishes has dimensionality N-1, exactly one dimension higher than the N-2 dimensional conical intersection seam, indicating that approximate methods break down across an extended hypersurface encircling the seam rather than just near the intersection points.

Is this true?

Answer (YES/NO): YES